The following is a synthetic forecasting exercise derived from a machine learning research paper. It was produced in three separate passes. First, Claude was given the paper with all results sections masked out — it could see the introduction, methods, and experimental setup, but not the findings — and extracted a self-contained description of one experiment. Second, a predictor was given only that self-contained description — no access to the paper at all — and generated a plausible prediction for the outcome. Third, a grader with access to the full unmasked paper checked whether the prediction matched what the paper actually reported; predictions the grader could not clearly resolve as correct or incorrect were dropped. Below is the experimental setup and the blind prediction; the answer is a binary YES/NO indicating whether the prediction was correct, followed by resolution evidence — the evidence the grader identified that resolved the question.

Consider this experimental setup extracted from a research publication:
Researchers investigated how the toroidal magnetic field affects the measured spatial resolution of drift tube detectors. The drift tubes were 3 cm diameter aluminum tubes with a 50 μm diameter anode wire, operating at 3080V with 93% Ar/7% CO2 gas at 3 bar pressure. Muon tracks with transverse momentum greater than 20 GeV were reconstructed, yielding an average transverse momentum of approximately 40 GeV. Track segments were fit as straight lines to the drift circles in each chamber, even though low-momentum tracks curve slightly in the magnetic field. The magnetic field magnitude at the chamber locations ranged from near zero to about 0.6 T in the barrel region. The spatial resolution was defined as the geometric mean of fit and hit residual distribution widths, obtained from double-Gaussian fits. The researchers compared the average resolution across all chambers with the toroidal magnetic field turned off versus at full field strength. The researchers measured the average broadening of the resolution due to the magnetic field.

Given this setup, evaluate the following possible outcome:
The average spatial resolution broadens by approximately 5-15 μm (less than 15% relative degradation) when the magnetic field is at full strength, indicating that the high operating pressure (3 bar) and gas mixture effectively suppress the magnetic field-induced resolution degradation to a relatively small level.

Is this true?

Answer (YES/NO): NO